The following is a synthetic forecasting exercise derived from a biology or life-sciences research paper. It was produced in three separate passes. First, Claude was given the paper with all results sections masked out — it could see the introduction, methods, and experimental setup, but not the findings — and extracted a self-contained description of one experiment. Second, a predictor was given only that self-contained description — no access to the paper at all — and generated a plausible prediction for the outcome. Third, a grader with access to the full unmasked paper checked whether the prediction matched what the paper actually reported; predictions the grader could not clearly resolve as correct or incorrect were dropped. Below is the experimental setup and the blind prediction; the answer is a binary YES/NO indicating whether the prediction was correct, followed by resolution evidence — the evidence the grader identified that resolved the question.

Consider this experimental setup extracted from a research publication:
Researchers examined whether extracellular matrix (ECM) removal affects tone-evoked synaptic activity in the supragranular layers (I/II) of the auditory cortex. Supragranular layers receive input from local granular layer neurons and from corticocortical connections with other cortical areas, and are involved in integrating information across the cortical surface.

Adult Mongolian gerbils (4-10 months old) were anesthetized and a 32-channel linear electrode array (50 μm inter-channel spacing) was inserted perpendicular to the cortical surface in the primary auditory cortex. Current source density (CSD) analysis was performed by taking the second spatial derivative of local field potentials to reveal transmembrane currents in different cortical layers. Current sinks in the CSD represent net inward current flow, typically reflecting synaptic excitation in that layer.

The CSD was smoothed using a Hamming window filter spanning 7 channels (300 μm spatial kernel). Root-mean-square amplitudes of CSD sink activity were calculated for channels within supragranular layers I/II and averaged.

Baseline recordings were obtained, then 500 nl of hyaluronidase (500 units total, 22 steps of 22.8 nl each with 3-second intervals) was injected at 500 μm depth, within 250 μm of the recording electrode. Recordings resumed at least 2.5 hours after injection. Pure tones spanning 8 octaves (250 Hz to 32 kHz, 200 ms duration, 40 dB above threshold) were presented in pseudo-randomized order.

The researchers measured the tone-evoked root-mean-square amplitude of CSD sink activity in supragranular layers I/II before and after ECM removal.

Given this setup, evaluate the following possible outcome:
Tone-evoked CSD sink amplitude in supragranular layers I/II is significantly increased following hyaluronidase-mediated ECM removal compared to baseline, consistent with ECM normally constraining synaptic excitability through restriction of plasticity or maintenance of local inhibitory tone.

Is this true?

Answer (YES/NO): YES